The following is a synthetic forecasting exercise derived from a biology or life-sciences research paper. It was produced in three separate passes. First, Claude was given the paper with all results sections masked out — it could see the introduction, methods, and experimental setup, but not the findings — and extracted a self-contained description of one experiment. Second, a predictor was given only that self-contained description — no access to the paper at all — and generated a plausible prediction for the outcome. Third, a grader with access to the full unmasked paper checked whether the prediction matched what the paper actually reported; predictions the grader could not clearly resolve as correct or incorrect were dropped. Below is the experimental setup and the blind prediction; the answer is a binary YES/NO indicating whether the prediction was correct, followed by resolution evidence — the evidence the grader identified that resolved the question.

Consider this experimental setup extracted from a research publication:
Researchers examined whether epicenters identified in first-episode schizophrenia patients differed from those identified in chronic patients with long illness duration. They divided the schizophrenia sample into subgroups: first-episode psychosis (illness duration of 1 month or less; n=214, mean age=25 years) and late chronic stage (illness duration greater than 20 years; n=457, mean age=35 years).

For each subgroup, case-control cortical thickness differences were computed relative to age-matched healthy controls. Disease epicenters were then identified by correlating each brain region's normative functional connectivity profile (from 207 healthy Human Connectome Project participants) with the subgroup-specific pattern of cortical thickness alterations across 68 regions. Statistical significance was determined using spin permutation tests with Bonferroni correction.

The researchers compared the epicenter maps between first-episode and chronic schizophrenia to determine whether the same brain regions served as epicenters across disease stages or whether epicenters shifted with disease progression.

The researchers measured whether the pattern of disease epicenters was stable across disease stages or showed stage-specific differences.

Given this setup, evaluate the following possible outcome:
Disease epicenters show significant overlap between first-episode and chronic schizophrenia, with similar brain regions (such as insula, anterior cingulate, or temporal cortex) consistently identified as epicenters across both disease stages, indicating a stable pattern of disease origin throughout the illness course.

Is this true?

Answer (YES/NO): NO